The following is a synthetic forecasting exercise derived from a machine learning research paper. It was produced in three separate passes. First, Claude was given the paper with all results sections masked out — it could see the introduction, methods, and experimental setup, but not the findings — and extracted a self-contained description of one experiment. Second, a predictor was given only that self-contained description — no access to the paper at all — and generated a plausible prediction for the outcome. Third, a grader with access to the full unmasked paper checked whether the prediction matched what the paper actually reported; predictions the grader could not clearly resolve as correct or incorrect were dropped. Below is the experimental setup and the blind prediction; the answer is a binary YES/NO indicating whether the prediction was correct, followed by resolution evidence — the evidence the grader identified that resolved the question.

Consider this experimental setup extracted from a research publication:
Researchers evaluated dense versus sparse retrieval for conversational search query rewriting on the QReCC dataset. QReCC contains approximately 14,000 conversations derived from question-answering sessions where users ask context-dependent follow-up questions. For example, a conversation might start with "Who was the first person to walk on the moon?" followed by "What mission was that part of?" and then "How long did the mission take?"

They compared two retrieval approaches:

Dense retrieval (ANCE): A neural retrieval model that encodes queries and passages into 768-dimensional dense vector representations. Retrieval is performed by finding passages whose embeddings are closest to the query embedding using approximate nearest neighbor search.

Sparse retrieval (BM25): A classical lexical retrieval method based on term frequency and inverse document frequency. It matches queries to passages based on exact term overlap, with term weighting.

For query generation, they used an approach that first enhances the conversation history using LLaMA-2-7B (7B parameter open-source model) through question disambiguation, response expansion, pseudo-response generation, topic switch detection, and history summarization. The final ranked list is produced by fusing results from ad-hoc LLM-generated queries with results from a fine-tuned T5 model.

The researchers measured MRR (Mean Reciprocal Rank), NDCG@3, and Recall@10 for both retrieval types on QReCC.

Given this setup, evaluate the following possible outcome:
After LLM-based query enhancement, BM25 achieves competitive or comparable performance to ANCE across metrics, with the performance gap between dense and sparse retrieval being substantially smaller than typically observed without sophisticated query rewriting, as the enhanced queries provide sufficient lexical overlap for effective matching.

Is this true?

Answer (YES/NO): NO